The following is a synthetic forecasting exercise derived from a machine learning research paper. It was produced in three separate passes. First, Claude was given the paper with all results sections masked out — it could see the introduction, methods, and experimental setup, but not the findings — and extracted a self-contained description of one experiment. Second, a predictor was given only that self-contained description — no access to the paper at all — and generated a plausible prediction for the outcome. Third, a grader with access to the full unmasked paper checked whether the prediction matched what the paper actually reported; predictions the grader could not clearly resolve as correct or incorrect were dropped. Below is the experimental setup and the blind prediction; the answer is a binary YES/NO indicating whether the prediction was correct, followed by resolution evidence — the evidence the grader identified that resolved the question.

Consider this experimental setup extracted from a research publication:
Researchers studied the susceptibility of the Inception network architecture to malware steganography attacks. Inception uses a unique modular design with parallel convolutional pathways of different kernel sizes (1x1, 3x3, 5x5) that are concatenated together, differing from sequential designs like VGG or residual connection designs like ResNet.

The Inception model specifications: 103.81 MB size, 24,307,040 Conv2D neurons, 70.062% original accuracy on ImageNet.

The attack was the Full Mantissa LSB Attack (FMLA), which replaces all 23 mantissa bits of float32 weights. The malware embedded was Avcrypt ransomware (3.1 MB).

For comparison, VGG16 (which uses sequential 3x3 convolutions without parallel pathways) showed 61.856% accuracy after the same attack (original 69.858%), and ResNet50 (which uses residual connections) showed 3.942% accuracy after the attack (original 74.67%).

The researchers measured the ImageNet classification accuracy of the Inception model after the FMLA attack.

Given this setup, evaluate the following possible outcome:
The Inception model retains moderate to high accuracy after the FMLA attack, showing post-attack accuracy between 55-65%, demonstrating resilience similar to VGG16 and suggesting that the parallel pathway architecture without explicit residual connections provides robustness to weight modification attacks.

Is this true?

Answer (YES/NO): NO